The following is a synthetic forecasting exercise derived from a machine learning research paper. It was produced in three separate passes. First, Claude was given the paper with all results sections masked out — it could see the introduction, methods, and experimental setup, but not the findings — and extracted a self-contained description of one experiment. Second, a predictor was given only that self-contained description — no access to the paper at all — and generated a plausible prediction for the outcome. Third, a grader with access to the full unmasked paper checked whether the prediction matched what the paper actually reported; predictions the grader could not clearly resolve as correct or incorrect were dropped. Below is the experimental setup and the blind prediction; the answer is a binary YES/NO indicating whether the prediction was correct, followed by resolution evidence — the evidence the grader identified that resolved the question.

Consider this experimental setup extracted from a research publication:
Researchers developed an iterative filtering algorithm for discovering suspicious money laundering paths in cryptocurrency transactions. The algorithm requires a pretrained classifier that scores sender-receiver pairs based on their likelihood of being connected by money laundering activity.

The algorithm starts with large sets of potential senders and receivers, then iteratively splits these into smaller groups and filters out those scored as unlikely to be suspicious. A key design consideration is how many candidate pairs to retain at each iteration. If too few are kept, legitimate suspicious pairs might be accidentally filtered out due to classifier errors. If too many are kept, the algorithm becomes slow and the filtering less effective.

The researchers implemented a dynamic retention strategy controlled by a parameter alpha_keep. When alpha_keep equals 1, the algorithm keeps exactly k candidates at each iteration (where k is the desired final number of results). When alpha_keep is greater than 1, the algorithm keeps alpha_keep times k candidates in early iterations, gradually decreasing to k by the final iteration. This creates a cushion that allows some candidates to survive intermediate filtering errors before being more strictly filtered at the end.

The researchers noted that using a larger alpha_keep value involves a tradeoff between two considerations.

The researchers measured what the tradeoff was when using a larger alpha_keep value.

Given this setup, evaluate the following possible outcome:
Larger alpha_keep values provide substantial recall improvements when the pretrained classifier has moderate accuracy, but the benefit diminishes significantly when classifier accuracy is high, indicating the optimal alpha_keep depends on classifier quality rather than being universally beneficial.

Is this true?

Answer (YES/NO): NO